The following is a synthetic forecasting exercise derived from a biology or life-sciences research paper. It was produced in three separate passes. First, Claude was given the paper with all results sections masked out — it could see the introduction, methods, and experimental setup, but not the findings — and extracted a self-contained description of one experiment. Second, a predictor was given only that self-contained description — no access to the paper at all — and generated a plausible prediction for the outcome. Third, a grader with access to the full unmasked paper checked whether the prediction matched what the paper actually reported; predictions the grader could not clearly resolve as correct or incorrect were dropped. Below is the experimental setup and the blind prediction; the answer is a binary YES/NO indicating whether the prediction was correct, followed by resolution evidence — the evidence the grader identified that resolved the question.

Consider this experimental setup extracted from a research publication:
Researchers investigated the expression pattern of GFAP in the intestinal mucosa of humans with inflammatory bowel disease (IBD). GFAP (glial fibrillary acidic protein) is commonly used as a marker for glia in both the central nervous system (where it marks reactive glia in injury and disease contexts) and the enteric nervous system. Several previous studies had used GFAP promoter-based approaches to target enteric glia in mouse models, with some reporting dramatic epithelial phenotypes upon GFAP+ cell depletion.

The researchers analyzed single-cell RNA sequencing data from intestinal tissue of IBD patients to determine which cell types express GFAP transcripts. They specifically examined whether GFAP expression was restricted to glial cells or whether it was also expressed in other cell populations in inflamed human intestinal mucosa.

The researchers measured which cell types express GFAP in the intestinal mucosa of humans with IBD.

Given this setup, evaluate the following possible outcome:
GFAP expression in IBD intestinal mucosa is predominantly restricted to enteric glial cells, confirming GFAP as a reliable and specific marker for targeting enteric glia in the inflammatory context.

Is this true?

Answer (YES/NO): NO